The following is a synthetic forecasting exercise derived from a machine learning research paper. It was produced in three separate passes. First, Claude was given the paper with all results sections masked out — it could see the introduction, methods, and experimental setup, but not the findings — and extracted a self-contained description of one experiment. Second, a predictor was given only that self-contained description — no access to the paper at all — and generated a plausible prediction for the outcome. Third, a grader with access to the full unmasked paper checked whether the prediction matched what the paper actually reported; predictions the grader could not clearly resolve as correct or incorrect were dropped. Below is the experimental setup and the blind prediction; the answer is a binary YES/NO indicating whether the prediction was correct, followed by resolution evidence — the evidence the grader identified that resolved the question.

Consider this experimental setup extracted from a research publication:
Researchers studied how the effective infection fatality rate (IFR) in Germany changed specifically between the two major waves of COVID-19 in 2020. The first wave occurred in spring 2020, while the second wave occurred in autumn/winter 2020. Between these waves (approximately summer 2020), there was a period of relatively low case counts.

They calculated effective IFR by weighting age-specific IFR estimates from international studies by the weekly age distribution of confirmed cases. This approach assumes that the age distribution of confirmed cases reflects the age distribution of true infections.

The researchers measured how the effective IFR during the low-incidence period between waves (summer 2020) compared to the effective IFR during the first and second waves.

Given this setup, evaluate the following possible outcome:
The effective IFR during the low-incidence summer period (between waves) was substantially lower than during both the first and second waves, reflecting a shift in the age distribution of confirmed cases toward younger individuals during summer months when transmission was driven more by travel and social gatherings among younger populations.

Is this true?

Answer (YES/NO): YES